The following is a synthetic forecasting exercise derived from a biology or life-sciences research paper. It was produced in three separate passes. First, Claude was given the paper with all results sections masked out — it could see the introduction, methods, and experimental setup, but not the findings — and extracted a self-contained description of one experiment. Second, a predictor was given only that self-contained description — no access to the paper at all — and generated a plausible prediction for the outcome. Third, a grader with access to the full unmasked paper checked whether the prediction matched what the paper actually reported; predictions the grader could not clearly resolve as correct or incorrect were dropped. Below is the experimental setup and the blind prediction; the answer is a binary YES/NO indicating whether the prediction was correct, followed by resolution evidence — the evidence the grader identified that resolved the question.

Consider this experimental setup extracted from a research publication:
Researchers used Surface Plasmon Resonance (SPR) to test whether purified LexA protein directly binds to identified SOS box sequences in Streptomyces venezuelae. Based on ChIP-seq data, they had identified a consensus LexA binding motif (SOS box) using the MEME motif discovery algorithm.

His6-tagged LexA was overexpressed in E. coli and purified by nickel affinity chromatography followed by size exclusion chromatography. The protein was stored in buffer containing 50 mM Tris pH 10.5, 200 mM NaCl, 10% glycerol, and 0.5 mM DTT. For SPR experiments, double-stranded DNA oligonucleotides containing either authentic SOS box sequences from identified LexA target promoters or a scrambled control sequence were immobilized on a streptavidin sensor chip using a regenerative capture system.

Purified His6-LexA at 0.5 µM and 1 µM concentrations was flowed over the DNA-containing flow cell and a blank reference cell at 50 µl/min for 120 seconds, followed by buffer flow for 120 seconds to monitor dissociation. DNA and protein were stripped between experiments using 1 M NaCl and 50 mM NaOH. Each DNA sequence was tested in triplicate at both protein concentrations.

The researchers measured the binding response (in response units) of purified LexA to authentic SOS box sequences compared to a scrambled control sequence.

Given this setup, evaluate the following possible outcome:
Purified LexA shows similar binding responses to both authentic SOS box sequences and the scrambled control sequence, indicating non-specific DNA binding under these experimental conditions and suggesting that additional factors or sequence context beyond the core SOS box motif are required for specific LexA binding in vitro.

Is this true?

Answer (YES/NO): NO